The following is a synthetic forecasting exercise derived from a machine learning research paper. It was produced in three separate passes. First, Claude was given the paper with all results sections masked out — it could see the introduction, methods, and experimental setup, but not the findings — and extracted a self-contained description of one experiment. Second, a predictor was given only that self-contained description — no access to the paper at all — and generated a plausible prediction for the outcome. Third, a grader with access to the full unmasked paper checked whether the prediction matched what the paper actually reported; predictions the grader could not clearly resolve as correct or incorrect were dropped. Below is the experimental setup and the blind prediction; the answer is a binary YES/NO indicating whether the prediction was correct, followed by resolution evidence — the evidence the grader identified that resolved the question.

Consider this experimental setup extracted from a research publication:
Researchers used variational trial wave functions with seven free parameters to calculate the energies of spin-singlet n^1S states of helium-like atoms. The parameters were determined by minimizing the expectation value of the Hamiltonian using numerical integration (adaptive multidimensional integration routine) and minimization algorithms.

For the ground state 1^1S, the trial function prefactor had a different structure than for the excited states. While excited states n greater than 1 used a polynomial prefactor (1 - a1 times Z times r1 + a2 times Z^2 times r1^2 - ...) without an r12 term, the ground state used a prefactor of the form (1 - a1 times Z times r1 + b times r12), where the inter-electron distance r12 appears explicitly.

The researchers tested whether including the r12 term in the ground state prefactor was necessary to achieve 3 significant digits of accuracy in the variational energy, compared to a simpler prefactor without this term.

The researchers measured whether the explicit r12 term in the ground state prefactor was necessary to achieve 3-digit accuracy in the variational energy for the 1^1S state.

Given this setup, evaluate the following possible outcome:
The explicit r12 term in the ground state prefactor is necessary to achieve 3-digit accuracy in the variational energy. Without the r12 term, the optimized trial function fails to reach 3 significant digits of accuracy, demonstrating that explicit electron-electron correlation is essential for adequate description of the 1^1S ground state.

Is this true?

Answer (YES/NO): YES